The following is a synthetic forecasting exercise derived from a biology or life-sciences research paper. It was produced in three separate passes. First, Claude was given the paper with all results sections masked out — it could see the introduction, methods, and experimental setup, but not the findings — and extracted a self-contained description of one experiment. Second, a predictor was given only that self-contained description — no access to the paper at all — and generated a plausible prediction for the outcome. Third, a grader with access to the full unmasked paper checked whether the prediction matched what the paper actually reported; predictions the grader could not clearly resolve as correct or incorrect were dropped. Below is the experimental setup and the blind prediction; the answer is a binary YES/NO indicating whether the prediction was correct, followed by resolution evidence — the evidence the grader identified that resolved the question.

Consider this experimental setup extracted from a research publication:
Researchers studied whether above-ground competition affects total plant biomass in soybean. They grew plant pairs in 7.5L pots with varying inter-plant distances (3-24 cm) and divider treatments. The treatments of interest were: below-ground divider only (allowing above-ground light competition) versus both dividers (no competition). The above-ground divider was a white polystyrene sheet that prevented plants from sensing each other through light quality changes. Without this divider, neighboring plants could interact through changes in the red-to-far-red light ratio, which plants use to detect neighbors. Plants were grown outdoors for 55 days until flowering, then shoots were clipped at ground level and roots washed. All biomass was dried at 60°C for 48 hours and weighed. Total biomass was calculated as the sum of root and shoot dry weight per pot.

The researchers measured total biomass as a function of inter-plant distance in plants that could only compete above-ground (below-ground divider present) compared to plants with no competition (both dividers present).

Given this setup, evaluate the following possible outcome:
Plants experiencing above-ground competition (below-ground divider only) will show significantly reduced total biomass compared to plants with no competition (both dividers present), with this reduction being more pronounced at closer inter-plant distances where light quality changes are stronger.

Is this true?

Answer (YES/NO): YES